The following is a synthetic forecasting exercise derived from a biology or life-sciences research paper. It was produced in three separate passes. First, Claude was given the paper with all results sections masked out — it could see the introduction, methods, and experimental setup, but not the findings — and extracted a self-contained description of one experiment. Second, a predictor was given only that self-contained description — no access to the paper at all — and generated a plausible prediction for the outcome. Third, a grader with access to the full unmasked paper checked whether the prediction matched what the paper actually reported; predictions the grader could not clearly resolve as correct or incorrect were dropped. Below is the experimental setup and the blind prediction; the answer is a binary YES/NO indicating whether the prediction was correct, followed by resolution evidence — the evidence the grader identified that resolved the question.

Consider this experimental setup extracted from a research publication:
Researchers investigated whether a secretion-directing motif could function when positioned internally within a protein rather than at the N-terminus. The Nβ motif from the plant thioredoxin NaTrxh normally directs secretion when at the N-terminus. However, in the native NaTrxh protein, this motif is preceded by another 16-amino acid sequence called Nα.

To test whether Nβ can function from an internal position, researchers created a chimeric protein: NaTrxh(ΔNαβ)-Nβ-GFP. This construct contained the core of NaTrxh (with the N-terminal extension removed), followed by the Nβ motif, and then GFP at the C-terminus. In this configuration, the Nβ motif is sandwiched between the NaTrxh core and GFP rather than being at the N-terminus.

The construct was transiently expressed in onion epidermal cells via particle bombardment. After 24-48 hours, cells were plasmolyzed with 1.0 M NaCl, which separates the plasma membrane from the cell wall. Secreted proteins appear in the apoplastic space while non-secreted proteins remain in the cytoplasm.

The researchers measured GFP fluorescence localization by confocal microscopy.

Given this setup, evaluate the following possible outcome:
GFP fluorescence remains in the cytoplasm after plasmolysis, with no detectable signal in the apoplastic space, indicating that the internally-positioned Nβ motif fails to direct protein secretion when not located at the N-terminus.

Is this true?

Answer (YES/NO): YES